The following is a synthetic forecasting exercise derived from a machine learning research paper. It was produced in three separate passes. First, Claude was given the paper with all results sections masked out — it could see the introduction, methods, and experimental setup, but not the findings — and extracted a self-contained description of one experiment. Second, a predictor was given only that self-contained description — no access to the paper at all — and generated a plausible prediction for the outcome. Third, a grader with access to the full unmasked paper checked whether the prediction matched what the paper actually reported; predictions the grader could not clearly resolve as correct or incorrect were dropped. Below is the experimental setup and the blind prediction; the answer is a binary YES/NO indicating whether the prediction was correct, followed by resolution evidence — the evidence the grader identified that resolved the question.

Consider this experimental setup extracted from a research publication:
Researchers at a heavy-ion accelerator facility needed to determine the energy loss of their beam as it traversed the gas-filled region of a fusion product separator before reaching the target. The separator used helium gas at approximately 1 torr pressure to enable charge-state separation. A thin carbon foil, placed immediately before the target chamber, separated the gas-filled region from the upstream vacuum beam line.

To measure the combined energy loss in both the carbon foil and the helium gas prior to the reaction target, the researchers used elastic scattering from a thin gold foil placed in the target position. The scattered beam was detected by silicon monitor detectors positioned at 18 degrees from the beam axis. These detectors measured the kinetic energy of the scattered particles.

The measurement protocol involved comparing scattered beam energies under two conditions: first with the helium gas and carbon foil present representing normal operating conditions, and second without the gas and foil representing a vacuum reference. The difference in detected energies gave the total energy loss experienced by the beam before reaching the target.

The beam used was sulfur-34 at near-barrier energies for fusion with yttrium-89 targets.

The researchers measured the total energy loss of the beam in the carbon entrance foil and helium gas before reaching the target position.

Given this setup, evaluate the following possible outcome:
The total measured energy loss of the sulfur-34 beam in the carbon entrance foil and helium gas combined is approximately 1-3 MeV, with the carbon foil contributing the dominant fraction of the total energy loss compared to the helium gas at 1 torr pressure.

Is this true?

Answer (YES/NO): NO